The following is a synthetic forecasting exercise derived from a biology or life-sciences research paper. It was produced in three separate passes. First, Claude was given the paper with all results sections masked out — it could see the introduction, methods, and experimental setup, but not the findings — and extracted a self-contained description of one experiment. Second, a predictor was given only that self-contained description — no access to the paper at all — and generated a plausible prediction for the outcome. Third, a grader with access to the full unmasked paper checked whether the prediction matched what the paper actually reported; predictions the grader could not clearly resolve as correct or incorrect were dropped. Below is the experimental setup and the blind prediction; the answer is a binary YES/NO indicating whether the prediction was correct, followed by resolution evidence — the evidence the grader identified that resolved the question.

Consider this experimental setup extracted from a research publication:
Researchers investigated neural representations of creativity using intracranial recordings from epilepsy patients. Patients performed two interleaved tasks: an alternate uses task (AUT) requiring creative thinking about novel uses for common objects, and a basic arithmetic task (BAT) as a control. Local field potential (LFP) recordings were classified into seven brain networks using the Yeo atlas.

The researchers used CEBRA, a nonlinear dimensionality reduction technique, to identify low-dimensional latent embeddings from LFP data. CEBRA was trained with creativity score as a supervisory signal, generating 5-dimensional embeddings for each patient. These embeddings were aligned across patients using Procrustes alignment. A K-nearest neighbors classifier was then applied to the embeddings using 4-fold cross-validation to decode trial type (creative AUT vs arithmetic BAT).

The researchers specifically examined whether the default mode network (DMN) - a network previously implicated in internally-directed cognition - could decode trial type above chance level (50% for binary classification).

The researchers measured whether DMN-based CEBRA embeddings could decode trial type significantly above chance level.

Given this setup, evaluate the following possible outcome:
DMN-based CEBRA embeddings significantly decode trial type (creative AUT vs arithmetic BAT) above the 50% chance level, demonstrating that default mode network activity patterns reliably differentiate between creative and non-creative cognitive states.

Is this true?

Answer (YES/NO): YES